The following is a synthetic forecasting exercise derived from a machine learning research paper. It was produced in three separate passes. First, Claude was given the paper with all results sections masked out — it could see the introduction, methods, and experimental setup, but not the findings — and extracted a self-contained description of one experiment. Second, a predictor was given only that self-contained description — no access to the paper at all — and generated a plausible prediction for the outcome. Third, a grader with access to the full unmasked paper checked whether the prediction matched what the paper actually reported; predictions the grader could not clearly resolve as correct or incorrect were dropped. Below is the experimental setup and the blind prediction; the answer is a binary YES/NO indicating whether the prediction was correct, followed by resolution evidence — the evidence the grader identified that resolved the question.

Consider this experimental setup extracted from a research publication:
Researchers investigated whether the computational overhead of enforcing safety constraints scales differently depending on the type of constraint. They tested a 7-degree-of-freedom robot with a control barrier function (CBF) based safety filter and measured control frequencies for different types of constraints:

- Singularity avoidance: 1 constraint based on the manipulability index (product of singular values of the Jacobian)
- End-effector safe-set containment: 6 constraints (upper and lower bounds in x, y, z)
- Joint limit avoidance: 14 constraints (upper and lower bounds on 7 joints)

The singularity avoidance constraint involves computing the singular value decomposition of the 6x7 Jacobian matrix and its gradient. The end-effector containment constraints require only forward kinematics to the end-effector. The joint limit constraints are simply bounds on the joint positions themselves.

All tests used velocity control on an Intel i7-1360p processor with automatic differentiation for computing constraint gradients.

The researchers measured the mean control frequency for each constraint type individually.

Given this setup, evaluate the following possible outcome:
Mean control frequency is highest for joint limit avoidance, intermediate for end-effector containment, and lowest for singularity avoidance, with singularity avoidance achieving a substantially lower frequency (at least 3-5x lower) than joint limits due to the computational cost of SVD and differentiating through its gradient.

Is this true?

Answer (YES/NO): NO